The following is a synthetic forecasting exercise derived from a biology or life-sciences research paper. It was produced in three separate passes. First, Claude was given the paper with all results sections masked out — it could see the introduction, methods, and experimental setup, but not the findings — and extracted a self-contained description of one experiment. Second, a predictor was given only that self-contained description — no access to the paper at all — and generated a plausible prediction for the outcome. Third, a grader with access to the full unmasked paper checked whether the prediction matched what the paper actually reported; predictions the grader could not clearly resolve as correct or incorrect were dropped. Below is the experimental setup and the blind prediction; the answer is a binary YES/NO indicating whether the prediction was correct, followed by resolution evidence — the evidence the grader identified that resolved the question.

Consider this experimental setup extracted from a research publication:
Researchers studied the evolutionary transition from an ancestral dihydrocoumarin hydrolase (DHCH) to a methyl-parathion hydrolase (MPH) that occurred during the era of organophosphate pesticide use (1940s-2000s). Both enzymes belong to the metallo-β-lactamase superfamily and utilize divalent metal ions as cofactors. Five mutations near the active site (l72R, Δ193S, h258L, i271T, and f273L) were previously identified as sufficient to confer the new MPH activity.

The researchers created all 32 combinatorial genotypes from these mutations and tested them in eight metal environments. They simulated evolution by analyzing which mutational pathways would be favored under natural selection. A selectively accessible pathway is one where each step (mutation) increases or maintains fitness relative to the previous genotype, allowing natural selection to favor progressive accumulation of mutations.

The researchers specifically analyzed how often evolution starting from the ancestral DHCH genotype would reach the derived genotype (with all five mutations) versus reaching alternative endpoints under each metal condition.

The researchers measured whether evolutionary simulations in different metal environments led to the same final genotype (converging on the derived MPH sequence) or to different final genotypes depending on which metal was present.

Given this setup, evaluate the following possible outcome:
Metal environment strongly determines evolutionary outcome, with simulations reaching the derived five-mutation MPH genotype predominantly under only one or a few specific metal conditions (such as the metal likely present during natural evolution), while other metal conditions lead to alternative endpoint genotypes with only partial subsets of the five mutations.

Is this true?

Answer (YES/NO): NO